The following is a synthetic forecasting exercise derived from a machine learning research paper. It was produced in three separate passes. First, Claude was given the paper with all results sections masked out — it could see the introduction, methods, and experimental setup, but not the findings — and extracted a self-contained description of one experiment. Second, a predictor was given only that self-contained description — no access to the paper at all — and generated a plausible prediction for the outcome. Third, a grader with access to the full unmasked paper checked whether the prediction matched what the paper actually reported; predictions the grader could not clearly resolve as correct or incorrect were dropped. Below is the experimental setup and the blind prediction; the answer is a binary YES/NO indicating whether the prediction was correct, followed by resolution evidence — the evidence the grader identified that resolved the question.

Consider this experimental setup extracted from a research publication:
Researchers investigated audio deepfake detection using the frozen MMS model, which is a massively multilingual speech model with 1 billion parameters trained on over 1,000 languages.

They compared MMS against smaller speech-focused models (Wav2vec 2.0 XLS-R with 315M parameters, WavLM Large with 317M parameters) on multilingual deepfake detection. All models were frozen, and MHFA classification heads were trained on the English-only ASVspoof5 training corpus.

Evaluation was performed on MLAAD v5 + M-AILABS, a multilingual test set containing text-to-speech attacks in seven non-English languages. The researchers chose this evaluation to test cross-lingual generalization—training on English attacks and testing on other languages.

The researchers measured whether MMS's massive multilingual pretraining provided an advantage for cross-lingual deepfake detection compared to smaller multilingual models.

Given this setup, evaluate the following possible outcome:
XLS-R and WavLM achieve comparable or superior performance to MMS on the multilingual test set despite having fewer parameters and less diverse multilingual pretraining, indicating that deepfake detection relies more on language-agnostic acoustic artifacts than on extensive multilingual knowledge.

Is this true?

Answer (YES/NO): NO